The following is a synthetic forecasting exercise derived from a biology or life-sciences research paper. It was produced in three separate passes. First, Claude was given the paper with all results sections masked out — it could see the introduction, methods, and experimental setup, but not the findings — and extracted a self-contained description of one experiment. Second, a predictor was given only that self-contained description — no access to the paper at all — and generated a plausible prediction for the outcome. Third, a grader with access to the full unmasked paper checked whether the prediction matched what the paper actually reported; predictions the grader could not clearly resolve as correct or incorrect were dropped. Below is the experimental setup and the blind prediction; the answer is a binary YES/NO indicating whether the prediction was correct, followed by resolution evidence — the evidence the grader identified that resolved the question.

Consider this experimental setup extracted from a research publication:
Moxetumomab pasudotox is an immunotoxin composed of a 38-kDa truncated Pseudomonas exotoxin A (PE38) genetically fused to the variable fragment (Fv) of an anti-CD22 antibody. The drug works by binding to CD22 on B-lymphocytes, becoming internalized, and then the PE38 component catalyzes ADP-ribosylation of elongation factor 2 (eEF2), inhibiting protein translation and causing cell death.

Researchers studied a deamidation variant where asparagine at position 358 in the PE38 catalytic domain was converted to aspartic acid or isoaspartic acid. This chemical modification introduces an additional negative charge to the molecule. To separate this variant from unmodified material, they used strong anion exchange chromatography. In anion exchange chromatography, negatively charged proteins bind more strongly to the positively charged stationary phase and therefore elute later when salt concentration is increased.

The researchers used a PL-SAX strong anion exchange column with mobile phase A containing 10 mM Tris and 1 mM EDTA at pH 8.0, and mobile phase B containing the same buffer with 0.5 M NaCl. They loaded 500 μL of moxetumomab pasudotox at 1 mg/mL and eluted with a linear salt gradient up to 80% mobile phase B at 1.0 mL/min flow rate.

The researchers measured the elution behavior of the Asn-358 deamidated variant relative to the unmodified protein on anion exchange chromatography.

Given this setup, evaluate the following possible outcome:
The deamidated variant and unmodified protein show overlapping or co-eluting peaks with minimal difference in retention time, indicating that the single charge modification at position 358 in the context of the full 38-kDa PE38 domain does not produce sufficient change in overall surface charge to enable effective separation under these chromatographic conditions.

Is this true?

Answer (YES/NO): NO